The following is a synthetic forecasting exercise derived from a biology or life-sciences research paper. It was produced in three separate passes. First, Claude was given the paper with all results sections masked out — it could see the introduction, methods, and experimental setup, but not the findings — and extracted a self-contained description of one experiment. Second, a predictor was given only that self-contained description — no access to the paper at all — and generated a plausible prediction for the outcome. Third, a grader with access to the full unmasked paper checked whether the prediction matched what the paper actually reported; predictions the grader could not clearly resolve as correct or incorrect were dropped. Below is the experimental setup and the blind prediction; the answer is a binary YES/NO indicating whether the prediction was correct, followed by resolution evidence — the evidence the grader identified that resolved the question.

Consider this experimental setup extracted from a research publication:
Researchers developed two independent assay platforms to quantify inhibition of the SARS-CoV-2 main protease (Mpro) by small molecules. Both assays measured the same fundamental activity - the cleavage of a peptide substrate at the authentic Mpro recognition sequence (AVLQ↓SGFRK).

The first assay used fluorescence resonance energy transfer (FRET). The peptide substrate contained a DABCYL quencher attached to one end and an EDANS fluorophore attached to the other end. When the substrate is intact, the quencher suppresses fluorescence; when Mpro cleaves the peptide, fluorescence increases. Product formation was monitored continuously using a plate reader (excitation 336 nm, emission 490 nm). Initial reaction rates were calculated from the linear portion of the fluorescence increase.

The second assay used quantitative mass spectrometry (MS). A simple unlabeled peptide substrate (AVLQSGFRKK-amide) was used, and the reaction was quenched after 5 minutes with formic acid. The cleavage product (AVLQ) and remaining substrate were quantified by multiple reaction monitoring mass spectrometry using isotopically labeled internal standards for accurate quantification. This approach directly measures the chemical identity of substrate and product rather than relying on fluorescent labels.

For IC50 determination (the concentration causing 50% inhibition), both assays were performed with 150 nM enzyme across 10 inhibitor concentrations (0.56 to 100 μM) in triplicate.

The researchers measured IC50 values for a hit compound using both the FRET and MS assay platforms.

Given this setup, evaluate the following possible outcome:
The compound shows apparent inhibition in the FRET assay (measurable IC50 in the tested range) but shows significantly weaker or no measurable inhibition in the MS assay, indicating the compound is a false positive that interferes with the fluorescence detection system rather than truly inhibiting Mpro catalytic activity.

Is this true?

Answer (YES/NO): NO